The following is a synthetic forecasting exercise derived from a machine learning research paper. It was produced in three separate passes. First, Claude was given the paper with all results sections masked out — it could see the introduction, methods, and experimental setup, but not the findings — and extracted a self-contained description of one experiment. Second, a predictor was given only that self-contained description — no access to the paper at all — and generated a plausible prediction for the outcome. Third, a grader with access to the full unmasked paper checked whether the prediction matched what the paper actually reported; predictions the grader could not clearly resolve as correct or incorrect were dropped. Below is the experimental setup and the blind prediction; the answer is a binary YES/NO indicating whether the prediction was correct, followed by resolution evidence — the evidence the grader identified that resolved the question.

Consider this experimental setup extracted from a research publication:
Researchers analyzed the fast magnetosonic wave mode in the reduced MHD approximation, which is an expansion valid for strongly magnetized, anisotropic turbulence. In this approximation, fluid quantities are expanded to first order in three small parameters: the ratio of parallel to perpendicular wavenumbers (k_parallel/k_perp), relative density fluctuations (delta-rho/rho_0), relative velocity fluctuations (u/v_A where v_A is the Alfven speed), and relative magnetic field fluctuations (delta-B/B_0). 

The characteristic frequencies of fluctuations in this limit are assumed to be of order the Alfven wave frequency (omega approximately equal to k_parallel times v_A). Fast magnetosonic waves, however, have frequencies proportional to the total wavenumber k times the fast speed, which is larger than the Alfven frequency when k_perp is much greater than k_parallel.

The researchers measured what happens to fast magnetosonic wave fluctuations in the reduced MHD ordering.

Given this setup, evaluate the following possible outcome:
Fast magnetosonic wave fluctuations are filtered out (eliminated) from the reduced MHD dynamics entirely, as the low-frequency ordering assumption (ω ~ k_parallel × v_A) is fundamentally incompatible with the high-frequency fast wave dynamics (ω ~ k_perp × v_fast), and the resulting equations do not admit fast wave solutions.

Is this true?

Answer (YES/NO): NO